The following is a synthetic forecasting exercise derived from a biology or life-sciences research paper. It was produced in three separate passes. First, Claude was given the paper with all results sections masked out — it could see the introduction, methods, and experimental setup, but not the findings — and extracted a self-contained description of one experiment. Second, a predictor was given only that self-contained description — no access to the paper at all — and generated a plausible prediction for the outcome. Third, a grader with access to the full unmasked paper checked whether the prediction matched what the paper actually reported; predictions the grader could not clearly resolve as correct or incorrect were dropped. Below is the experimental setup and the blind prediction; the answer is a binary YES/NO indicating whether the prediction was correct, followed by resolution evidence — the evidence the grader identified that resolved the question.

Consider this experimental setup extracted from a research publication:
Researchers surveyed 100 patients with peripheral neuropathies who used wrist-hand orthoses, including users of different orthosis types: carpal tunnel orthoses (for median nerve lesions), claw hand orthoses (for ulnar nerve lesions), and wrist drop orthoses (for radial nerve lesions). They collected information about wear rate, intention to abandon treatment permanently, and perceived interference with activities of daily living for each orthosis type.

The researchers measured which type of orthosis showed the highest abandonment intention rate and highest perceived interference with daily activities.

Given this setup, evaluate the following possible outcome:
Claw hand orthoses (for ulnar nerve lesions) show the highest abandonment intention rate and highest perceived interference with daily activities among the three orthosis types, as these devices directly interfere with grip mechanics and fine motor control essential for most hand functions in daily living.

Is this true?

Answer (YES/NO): YES